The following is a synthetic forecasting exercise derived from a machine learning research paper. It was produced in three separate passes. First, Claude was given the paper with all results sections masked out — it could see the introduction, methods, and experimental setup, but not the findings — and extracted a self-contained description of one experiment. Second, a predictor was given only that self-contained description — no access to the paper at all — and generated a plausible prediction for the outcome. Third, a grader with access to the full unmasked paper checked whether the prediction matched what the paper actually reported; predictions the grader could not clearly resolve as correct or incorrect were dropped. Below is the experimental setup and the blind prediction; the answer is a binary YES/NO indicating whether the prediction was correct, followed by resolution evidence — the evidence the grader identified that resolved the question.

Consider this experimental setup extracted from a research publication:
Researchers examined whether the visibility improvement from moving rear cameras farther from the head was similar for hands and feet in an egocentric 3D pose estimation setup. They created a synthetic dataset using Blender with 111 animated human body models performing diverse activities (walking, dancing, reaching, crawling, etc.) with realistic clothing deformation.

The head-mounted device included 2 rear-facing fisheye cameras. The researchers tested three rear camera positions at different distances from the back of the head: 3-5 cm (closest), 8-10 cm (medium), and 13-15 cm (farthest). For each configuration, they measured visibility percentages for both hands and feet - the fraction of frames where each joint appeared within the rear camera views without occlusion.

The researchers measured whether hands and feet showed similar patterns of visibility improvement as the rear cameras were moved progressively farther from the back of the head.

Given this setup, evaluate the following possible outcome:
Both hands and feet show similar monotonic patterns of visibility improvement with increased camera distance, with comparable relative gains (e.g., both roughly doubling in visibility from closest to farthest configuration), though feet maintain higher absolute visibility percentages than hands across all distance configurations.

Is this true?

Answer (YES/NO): NO